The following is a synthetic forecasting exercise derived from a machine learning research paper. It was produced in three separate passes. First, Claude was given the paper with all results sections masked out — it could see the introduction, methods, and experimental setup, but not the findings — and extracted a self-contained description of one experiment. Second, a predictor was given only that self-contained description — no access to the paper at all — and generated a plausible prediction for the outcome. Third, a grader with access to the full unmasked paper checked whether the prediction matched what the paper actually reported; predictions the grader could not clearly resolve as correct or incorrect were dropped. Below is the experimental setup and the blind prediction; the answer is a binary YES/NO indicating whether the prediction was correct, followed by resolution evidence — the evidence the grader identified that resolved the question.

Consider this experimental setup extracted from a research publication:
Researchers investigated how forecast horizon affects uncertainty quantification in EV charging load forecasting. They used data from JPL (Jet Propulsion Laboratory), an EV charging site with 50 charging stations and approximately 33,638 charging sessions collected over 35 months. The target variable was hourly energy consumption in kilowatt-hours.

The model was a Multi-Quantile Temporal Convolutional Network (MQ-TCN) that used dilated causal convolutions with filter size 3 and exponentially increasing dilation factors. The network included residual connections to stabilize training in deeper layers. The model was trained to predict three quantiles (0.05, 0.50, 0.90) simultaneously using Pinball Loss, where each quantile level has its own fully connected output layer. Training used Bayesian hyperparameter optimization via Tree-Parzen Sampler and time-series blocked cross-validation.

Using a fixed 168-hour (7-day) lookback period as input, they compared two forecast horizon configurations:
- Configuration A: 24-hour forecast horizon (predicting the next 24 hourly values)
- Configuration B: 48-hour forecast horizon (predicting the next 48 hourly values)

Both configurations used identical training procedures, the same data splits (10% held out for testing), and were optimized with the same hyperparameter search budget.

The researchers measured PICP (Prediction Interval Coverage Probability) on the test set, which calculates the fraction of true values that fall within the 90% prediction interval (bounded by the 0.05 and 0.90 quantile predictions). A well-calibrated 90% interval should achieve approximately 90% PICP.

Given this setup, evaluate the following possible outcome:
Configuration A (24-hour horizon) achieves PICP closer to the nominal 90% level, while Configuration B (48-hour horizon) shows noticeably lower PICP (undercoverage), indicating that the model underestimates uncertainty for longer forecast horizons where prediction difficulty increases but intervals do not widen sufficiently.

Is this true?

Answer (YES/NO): YES